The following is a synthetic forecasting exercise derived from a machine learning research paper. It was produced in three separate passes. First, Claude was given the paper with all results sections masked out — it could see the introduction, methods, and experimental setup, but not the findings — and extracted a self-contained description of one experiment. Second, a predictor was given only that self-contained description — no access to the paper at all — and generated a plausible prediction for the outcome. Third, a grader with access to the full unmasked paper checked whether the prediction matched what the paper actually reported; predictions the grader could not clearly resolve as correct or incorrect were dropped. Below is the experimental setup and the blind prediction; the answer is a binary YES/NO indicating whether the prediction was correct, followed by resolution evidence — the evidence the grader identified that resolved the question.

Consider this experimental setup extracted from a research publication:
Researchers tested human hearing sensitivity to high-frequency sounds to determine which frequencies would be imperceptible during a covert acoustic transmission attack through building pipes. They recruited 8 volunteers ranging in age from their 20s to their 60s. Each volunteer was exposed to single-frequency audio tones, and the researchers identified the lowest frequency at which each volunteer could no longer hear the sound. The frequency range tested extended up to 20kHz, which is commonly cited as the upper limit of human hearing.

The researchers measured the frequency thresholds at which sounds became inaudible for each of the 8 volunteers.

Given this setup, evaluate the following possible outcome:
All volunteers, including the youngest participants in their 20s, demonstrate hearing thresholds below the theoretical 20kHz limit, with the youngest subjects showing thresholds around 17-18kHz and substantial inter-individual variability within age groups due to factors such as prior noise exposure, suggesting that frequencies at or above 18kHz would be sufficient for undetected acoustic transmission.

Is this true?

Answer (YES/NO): NO